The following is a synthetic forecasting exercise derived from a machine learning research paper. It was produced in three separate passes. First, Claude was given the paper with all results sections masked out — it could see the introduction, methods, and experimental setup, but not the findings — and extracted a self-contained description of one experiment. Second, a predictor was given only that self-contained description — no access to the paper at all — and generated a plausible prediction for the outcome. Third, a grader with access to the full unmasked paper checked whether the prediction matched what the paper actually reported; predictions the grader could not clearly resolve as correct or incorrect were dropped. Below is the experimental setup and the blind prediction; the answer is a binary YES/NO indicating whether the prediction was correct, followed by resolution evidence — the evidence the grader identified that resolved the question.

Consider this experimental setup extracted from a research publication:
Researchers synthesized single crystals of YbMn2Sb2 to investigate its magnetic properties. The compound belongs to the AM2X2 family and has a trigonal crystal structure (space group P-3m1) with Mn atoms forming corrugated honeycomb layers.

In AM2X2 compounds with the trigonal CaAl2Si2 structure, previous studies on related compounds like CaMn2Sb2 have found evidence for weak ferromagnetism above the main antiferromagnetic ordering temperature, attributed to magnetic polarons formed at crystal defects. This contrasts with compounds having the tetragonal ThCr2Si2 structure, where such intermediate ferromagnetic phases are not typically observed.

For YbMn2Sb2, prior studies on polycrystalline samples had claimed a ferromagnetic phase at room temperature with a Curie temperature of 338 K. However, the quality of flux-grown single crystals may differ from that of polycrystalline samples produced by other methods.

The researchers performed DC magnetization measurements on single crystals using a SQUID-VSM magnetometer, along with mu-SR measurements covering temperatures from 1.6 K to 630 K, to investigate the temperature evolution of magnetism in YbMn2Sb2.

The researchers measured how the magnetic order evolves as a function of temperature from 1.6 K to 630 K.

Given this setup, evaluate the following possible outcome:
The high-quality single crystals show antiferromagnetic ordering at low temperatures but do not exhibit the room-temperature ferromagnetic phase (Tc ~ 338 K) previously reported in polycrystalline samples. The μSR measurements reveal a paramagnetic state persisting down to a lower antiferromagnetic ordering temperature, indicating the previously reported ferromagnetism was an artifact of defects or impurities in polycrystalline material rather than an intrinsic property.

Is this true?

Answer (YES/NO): NO